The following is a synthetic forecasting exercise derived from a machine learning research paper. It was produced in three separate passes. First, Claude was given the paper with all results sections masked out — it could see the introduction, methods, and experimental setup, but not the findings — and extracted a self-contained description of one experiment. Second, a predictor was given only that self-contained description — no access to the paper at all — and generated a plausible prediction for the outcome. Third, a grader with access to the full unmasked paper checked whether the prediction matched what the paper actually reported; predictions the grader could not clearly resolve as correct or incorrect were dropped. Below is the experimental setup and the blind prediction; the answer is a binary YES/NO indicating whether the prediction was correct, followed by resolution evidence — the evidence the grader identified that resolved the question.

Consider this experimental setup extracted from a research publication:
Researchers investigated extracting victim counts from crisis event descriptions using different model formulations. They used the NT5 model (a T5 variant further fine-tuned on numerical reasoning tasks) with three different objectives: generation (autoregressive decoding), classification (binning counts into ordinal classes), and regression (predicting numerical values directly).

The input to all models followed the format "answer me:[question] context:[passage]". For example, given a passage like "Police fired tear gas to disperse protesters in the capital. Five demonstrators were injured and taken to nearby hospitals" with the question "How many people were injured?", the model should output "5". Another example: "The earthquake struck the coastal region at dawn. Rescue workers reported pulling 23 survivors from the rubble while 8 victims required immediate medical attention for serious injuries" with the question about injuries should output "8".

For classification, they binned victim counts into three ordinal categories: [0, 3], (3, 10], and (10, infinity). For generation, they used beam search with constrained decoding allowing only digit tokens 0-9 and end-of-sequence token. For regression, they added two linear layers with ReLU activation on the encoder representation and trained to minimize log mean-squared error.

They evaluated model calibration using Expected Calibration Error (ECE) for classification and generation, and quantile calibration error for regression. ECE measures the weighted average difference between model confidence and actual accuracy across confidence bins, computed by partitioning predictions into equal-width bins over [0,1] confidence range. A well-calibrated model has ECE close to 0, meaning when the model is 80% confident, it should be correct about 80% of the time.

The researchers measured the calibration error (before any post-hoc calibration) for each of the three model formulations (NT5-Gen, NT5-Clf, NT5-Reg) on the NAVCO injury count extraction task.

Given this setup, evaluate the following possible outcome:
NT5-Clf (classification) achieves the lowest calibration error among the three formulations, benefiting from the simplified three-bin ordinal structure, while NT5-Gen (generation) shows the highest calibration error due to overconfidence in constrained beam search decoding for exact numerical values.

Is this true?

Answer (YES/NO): NO